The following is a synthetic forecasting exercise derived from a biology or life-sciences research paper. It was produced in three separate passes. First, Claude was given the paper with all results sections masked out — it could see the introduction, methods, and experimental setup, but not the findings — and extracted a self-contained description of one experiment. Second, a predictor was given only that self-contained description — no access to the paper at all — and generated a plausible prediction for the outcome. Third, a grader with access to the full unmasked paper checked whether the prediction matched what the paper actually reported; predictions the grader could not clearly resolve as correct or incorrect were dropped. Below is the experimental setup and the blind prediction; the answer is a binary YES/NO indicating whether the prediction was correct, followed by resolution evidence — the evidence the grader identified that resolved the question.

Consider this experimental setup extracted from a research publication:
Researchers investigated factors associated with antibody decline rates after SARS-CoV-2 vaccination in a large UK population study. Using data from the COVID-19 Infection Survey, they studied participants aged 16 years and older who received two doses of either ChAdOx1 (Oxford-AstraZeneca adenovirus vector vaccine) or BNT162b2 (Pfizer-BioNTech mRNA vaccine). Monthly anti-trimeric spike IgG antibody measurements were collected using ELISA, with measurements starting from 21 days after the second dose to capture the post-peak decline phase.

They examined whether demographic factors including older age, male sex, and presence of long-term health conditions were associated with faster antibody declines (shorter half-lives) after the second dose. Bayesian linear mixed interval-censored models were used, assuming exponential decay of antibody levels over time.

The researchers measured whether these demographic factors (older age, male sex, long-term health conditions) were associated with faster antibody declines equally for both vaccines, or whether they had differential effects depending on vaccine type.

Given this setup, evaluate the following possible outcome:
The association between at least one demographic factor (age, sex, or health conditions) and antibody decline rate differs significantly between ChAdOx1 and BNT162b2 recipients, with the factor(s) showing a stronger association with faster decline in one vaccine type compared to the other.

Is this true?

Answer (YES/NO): YES